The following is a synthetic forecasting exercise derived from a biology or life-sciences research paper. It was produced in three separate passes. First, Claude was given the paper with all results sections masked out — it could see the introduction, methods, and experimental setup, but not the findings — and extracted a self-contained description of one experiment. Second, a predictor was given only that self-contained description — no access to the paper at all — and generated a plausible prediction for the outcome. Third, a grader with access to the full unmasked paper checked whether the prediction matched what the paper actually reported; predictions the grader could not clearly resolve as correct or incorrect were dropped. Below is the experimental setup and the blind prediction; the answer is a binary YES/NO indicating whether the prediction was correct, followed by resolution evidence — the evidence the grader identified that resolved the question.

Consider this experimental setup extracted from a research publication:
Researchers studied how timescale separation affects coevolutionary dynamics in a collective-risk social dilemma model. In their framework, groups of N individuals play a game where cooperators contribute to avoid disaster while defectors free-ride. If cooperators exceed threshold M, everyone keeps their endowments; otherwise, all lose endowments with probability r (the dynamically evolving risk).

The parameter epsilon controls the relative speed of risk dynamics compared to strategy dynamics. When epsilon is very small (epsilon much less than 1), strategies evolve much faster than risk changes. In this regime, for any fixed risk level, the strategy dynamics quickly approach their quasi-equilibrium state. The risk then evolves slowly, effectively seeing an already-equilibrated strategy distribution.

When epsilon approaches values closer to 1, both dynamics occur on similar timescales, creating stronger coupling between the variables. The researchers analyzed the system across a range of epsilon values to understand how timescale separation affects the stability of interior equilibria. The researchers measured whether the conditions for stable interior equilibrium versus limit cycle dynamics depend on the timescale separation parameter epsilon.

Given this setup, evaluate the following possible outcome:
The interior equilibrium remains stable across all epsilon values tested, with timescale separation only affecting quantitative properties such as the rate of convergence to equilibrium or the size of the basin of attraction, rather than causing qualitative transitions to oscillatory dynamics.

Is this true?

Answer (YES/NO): YES